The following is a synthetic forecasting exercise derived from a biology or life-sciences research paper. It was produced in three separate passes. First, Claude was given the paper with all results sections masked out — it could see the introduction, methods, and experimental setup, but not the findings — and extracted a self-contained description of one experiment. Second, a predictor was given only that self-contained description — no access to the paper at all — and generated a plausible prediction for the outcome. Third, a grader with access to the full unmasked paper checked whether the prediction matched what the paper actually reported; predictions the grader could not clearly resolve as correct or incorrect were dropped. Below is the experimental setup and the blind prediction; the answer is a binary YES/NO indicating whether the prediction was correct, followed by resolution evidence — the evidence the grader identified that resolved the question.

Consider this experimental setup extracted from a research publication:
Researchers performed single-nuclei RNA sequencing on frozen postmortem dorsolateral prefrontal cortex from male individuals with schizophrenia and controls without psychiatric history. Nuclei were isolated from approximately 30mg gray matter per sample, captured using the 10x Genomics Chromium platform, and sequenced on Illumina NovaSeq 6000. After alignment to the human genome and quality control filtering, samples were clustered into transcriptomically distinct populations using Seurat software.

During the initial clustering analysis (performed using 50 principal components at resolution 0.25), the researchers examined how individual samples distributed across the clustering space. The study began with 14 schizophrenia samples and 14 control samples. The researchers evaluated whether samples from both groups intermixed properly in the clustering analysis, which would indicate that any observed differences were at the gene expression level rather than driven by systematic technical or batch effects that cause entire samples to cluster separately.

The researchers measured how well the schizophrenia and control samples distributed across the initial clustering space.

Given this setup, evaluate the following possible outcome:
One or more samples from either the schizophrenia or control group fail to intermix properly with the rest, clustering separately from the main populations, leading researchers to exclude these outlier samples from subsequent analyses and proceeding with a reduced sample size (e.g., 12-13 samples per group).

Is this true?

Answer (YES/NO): YES